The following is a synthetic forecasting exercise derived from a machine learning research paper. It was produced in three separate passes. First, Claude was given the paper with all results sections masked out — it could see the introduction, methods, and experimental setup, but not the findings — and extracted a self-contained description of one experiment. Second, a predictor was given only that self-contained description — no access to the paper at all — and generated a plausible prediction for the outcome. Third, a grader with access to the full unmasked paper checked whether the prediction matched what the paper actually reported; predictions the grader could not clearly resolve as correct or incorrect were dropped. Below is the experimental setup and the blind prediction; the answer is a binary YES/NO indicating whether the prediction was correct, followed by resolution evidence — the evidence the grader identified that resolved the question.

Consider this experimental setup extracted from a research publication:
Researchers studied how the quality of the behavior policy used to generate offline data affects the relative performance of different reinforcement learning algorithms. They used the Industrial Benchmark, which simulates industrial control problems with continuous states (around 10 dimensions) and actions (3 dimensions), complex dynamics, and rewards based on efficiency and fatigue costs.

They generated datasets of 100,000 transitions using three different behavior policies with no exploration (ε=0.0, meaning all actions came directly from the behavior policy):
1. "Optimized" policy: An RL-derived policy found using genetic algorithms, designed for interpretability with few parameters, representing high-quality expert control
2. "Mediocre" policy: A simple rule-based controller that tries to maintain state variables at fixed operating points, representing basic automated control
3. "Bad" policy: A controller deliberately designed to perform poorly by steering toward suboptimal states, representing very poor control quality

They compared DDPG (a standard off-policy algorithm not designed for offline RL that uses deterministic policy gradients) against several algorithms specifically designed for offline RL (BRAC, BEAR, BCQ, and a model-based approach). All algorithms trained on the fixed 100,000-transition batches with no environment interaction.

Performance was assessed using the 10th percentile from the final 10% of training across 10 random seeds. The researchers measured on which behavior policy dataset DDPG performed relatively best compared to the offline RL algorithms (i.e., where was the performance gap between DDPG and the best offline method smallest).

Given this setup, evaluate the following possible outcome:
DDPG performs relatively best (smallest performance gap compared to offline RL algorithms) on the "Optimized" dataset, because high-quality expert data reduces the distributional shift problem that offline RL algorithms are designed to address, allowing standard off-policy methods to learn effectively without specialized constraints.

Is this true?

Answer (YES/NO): NO